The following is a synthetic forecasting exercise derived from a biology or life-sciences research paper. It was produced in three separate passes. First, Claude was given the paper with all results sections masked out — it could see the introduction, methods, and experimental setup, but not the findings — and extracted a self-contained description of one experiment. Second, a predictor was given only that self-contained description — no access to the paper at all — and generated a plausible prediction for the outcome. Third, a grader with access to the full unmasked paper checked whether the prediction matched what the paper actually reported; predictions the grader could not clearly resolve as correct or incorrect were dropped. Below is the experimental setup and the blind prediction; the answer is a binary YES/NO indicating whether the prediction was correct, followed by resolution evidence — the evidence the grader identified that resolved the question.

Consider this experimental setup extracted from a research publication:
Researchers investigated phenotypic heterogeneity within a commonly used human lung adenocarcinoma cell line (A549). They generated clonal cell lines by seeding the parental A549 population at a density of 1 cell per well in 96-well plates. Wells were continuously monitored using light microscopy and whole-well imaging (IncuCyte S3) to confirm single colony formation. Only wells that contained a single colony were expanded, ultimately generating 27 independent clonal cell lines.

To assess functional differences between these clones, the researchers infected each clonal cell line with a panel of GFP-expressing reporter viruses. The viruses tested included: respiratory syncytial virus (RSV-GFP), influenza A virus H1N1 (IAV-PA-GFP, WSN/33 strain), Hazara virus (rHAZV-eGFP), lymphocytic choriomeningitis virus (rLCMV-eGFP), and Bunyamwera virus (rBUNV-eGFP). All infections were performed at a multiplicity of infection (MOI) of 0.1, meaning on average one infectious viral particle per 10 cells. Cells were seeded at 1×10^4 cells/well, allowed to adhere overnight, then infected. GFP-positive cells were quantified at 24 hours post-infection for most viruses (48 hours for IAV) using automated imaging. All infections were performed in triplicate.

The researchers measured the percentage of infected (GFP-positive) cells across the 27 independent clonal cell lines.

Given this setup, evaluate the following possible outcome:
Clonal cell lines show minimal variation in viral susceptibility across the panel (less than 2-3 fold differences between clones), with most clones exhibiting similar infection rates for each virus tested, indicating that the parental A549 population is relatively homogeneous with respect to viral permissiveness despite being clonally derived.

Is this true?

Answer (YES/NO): NO